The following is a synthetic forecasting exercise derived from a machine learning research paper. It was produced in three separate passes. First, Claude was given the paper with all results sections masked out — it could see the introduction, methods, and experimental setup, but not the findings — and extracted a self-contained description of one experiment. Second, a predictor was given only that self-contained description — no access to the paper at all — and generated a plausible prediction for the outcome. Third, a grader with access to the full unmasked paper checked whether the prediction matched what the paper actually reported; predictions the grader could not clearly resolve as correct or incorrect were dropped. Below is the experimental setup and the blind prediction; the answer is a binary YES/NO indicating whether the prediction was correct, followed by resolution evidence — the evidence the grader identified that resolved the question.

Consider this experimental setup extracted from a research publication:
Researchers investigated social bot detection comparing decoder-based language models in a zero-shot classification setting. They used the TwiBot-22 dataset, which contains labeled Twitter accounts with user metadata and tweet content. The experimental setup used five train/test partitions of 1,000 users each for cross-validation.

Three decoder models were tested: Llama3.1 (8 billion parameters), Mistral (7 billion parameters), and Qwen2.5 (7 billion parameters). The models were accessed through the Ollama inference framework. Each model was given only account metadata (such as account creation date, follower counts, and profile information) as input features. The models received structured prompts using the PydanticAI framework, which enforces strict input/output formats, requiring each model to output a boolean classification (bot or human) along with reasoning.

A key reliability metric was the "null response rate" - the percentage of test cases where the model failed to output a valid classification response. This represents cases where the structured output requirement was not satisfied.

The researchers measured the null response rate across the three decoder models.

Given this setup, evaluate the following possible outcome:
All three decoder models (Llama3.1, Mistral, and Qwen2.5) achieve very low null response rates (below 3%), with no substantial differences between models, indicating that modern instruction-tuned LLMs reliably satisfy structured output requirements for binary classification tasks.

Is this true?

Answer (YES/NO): NO